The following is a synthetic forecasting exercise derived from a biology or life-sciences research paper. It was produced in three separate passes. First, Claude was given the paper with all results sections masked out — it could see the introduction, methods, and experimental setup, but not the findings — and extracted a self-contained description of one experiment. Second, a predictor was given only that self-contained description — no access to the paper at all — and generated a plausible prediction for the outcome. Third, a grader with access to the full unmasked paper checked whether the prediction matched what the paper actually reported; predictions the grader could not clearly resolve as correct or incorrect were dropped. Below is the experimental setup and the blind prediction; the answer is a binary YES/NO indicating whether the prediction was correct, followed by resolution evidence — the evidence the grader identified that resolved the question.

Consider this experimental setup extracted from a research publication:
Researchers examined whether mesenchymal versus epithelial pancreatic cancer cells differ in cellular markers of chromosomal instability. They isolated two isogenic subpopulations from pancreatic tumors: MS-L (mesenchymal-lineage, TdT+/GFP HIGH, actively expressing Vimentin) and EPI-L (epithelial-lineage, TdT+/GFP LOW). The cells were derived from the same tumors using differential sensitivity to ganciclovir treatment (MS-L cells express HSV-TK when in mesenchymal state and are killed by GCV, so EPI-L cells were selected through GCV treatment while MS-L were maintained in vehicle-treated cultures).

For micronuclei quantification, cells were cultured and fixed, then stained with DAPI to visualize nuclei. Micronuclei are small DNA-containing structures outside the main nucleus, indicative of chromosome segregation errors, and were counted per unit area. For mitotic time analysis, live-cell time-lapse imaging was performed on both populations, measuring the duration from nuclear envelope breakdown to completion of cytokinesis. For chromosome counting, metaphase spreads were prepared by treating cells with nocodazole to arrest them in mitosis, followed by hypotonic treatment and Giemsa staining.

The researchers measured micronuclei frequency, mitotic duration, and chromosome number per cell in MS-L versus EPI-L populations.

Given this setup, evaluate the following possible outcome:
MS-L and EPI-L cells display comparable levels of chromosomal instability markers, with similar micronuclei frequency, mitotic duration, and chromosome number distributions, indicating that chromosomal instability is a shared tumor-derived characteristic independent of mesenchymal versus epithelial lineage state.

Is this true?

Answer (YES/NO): NO